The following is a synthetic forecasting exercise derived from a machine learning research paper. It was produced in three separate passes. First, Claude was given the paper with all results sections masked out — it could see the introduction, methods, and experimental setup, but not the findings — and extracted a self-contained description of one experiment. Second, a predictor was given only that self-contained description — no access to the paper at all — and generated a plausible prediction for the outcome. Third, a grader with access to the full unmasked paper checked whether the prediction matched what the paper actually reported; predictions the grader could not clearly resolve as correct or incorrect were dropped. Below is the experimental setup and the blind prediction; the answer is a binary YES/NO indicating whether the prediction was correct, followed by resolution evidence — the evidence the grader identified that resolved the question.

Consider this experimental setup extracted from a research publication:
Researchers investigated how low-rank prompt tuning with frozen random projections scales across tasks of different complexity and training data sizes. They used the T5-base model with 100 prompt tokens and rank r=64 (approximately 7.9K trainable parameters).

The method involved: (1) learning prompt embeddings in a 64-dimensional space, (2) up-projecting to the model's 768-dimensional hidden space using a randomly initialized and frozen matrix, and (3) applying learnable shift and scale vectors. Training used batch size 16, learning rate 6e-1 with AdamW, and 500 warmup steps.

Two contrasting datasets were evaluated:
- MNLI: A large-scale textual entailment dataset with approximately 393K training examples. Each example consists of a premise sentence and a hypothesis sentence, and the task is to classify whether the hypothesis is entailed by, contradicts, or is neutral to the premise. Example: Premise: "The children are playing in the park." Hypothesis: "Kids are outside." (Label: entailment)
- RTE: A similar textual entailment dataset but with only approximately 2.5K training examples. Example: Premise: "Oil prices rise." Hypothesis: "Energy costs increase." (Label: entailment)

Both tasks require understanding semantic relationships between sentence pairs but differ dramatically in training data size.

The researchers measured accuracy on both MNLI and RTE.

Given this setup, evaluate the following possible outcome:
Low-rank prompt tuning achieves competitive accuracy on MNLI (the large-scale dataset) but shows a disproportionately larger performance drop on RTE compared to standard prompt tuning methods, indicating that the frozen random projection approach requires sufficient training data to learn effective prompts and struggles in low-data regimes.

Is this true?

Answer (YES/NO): NO